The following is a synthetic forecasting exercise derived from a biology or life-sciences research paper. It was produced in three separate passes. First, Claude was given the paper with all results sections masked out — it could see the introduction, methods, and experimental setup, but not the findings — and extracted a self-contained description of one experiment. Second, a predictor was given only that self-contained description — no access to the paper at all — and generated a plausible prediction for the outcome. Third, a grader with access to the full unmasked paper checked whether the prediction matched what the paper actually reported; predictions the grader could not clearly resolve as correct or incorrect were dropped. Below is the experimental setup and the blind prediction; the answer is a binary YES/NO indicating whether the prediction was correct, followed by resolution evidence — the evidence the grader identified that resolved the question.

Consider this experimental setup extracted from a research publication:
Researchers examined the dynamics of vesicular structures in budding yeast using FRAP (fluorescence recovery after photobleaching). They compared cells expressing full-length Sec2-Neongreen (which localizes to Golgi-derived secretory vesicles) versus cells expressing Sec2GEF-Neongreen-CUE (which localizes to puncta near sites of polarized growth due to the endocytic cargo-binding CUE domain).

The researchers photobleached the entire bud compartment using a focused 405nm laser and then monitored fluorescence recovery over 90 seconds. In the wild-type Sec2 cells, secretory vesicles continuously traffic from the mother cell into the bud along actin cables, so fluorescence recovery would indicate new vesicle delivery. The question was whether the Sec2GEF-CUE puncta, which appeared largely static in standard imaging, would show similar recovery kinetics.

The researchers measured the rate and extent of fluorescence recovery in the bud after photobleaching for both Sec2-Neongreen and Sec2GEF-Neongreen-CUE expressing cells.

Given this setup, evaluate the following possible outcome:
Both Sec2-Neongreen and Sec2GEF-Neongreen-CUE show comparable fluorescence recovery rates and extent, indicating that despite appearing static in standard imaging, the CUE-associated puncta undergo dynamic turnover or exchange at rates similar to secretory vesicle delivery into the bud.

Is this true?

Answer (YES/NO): NO